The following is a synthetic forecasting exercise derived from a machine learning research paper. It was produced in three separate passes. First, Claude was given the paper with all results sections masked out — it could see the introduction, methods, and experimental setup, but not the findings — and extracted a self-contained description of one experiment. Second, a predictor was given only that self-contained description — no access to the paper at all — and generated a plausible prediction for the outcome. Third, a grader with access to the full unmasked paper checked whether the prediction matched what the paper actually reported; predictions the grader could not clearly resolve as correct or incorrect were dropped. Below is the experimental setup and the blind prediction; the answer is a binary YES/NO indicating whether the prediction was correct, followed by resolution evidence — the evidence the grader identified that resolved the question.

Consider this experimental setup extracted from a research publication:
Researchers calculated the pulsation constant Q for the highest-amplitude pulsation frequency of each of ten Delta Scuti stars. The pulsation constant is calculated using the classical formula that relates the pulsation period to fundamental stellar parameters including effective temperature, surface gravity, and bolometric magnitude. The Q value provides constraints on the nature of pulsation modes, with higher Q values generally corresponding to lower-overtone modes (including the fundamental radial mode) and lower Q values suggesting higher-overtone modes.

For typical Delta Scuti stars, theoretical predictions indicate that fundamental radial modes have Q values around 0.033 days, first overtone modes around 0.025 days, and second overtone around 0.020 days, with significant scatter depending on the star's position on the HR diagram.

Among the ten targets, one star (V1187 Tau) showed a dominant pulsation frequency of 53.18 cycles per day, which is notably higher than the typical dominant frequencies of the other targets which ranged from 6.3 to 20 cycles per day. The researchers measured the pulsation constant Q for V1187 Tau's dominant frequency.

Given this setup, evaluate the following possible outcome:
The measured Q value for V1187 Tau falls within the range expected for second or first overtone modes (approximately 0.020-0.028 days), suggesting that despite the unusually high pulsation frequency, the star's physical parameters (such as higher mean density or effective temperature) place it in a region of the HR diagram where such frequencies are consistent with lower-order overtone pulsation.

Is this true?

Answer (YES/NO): NO